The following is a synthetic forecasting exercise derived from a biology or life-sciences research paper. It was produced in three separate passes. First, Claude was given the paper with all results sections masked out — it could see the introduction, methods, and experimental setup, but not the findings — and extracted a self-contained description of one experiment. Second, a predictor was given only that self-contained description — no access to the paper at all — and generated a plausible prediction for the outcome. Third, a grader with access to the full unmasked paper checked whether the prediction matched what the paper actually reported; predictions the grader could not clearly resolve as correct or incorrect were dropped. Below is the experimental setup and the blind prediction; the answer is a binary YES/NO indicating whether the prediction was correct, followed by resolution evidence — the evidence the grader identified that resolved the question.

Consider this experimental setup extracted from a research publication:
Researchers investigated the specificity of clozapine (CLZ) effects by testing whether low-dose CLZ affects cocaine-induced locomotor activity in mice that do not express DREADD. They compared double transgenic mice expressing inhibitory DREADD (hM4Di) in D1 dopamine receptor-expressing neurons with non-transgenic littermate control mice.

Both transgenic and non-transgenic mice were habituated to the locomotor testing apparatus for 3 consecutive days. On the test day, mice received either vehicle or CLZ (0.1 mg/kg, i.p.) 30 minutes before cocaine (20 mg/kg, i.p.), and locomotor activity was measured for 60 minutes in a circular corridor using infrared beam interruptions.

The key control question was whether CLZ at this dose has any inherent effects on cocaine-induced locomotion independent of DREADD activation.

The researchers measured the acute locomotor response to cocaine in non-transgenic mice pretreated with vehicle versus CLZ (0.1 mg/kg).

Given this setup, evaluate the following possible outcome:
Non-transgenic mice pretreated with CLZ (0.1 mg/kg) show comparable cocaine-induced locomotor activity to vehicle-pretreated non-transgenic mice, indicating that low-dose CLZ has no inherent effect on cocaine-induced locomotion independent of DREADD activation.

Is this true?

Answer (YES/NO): YES